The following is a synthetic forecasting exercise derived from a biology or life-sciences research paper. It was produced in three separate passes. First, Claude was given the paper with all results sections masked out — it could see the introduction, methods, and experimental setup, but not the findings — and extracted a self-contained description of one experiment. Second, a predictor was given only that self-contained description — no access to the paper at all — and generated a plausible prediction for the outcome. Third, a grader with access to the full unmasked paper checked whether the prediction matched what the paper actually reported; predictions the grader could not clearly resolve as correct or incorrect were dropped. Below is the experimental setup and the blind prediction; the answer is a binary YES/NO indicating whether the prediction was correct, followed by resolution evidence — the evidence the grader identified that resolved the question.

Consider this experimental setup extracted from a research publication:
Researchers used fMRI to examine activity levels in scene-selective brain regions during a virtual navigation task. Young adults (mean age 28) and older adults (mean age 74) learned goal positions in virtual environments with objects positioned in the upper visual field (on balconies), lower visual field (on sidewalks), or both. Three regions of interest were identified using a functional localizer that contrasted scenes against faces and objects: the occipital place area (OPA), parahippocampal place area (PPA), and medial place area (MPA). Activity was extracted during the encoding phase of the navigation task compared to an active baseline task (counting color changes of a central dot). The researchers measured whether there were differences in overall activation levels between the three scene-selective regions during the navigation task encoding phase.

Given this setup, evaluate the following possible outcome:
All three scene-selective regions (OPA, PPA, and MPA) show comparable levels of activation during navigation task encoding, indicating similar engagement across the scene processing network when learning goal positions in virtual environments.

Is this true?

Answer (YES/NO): NO